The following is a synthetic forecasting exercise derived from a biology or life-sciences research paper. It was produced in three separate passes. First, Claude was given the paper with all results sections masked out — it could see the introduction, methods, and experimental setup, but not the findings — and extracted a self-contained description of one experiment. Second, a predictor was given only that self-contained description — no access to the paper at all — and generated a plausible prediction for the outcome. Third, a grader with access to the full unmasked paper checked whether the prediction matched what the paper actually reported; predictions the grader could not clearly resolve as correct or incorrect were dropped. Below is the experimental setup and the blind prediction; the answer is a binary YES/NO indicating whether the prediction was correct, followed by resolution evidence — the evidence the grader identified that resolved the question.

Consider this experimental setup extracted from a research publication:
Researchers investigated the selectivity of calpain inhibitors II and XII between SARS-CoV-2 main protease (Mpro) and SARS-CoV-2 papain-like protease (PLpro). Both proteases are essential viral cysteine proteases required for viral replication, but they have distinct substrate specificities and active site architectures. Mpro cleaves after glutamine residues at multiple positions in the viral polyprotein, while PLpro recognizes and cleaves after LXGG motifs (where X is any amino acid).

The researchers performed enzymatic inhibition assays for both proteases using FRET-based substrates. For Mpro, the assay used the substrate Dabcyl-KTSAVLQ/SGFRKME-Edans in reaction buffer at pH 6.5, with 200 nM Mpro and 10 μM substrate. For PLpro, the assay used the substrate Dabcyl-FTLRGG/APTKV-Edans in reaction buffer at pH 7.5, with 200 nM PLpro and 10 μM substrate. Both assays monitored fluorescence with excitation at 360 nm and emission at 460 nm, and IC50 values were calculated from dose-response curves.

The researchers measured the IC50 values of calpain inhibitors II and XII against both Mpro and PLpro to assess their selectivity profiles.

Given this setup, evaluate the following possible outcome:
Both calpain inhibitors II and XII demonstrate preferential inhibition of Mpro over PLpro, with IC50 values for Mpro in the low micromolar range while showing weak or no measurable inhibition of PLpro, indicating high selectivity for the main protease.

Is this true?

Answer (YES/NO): YES